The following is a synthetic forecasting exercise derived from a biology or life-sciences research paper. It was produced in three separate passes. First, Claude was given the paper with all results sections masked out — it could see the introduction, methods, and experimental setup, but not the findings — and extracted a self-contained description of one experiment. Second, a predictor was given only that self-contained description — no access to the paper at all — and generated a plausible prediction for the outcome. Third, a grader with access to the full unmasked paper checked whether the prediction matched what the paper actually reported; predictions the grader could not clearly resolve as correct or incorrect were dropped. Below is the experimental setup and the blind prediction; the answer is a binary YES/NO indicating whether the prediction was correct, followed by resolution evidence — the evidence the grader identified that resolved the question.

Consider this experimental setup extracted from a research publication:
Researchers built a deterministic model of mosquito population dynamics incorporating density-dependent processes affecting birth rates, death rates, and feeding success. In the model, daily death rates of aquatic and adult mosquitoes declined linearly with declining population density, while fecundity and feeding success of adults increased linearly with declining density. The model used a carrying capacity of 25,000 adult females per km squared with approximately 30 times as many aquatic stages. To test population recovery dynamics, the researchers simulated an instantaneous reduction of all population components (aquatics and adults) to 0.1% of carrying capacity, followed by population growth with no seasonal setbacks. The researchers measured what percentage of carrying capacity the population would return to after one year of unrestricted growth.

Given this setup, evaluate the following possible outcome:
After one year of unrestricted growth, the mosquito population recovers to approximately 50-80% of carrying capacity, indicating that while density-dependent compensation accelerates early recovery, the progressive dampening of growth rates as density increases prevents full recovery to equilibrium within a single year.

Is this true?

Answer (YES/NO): NO